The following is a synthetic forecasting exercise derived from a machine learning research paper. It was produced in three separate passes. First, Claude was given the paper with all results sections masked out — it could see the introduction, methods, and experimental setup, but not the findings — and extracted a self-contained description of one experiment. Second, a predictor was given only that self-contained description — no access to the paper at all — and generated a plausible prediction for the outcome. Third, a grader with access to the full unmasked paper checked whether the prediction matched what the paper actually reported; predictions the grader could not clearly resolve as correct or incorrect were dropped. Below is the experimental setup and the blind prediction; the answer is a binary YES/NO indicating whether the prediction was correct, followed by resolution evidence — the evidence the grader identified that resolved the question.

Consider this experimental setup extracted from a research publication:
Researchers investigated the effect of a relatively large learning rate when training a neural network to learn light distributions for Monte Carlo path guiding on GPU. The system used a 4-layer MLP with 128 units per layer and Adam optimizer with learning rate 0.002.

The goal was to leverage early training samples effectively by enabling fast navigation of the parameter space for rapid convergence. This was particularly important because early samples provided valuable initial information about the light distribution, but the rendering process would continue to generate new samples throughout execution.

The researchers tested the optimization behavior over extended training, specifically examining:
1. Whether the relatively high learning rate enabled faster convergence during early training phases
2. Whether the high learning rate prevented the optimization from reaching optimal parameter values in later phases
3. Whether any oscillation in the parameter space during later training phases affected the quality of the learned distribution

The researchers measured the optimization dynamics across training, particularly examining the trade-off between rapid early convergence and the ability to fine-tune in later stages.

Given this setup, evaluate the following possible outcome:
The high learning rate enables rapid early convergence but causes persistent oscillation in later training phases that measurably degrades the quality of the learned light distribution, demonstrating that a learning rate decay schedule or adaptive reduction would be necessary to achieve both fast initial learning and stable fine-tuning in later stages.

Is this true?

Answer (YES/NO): NO